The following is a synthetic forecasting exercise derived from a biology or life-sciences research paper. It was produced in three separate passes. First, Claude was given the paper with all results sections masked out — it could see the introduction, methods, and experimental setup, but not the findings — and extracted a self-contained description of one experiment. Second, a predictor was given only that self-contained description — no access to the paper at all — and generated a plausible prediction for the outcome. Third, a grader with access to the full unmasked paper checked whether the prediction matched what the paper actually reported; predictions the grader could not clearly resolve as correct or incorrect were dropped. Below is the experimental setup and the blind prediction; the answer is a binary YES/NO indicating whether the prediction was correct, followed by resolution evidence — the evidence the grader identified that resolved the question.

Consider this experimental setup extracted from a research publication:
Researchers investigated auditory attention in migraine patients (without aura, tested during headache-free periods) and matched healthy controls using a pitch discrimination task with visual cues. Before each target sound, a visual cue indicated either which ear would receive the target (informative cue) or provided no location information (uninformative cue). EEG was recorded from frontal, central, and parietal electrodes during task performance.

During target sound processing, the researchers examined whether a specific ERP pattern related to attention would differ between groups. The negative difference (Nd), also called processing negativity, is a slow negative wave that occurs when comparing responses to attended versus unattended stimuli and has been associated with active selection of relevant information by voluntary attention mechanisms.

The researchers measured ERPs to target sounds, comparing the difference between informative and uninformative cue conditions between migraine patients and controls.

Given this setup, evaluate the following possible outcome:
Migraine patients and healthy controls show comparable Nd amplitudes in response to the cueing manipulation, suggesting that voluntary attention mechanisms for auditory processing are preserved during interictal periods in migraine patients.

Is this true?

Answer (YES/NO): NO